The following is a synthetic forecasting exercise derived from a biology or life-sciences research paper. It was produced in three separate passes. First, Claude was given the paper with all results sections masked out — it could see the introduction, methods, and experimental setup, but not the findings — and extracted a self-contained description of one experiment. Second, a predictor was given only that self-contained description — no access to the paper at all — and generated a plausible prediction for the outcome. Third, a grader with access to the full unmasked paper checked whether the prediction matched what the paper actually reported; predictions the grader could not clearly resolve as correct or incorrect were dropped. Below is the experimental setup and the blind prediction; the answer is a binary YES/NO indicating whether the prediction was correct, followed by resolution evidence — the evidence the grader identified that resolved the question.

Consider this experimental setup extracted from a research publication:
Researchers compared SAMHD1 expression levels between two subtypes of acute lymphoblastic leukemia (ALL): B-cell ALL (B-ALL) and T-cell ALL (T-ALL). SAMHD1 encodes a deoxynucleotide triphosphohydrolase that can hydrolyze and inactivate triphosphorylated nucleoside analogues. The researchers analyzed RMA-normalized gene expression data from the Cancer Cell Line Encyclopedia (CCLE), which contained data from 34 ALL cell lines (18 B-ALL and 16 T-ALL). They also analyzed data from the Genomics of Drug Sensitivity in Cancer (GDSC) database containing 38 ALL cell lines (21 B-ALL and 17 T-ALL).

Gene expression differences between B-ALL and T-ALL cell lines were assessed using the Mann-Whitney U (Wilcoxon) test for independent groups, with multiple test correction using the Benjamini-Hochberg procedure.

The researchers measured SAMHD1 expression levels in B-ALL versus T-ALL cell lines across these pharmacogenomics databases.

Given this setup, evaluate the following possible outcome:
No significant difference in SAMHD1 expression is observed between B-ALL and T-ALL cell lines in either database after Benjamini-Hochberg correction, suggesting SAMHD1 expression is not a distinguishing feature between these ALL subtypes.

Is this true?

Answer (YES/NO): NO